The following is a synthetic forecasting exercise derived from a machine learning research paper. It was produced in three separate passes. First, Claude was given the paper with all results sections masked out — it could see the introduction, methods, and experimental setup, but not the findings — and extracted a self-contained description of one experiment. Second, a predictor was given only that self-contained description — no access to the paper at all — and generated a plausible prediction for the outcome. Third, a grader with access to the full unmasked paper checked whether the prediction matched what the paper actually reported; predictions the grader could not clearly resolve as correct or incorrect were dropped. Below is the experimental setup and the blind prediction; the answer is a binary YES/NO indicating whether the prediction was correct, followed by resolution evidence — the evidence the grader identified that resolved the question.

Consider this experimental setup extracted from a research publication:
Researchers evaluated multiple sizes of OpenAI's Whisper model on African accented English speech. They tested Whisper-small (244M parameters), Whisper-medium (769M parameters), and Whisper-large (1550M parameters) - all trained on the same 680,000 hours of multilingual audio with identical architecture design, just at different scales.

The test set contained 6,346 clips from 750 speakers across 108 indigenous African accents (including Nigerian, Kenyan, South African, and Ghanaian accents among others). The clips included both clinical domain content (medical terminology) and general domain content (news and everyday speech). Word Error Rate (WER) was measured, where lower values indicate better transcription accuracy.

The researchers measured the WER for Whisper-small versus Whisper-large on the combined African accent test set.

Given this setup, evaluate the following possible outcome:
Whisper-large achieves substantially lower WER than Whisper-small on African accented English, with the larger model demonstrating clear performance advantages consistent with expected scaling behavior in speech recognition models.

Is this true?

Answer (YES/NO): YES